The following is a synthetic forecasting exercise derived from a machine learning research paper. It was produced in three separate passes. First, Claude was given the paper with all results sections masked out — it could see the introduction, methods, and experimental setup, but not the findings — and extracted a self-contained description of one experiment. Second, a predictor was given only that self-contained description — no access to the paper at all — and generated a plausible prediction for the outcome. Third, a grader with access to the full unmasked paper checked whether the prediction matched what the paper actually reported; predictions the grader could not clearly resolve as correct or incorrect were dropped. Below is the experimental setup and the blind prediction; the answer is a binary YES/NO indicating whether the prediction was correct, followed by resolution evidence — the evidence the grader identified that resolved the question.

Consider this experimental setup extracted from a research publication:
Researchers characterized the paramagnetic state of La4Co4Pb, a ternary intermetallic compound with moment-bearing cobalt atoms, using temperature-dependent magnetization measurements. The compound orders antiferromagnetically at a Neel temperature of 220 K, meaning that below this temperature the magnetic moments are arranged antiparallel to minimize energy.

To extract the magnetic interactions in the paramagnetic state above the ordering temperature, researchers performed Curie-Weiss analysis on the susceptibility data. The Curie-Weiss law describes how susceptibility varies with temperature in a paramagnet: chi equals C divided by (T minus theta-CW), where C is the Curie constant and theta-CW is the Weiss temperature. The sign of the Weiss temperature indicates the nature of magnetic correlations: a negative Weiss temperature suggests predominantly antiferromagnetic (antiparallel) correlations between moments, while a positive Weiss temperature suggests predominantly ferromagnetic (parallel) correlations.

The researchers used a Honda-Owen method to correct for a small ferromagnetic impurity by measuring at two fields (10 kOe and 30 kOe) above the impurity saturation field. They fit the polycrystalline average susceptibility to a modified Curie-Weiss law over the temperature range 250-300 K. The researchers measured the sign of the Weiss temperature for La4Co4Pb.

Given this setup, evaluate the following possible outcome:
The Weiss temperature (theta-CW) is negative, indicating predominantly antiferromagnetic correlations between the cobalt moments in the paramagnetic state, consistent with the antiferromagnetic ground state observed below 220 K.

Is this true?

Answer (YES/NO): NO